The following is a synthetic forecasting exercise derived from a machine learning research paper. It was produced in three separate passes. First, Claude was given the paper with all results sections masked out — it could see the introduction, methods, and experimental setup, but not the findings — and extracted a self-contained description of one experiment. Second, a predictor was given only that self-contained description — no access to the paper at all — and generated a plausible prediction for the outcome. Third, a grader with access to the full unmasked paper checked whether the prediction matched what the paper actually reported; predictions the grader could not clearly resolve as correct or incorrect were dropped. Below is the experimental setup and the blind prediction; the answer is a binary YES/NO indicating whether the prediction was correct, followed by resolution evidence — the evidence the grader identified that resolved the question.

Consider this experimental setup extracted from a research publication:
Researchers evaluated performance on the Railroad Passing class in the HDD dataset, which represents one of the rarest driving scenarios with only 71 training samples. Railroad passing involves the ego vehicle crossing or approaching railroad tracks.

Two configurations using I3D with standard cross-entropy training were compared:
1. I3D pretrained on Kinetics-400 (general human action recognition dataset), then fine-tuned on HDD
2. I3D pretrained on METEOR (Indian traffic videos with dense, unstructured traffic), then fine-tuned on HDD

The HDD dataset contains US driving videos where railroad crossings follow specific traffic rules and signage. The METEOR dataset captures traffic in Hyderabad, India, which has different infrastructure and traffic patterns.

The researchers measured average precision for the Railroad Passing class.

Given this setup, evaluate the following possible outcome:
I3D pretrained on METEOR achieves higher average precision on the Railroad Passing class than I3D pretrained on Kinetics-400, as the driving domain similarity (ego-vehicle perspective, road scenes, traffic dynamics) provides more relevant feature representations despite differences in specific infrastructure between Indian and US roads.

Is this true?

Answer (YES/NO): YES